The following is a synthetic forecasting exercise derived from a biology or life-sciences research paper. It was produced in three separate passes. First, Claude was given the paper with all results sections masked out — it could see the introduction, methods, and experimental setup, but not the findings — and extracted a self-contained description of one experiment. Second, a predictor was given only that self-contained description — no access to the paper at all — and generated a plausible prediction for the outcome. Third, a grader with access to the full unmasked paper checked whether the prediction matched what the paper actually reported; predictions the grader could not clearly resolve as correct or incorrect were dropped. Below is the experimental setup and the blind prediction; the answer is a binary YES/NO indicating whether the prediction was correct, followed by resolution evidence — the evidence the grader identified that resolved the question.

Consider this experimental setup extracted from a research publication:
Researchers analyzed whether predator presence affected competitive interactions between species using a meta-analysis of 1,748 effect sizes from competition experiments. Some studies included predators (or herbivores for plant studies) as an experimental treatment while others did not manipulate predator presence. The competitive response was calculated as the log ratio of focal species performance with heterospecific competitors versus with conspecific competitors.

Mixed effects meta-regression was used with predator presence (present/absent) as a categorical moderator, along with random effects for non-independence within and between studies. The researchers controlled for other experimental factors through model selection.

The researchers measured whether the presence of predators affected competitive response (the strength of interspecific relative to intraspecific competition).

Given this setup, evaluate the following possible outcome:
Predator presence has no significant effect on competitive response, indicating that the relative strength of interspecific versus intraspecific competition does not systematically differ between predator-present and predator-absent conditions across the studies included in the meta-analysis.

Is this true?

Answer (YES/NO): NO